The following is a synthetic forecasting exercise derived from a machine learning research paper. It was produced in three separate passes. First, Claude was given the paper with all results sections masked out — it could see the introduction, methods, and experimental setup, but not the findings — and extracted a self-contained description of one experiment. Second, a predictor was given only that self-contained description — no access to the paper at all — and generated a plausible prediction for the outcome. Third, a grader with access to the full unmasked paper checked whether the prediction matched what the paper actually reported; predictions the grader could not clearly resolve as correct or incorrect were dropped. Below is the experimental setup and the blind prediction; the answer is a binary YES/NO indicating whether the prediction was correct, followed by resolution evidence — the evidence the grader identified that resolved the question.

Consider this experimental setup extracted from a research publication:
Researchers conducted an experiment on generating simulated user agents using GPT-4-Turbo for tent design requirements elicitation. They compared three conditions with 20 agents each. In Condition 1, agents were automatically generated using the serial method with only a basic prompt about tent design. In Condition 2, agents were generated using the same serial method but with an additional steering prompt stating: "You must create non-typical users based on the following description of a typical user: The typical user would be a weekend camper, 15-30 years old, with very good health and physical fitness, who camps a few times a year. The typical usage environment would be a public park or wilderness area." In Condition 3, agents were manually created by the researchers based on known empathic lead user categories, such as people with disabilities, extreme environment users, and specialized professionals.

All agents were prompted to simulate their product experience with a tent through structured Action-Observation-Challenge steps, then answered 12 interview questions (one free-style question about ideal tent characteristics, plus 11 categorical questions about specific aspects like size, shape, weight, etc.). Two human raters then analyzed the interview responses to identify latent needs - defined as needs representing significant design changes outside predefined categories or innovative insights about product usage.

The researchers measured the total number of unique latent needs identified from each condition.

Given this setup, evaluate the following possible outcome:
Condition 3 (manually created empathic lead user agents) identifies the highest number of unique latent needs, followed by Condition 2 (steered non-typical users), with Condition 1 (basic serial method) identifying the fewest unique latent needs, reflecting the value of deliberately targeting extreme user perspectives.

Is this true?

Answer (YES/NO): YES